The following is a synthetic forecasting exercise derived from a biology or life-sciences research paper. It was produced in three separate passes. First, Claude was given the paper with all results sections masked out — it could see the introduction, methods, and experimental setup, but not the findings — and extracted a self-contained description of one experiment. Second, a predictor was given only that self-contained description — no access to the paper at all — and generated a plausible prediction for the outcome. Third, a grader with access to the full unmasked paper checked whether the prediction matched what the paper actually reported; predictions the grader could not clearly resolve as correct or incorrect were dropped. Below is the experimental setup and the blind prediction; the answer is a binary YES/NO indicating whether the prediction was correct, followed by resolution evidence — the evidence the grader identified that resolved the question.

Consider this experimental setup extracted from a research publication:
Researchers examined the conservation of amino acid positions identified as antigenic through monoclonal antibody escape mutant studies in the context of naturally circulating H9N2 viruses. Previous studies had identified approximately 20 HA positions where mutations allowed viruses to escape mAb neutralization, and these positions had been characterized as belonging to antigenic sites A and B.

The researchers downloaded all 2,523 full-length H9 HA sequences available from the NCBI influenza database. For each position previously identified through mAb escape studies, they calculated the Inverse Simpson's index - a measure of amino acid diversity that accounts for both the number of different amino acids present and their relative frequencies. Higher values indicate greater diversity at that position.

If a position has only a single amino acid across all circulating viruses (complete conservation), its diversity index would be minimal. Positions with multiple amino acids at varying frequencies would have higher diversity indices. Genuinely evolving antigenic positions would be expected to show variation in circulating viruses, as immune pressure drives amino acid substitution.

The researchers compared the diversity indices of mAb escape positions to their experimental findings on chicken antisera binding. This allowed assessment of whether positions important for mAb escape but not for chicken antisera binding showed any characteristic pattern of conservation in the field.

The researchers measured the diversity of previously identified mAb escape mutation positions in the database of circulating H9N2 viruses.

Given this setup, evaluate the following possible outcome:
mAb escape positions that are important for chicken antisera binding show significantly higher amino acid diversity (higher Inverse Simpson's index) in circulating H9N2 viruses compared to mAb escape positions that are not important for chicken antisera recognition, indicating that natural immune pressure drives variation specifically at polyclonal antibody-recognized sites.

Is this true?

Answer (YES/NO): NO